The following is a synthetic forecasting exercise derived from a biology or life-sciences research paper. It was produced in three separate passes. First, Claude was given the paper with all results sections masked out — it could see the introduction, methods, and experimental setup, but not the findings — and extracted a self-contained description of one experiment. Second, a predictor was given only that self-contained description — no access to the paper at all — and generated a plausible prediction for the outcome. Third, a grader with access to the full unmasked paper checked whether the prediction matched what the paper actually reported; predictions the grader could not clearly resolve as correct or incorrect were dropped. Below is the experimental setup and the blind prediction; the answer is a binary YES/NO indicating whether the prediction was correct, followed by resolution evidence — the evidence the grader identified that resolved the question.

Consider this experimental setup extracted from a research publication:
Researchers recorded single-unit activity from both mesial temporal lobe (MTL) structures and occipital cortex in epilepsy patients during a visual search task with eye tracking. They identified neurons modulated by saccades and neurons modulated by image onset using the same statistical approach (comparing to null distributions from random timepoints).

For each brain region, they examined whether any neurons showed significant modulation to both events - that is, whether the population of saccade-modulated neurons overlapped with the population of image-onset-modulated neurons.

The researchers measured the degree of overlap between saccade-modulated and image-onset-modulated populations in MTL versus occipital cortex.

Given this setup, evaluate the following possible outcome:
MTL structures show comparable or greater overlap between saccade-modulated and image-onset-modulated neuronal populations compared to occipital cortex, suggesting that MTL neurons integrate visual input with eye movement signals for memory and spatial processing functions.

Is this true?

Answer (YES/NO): NO